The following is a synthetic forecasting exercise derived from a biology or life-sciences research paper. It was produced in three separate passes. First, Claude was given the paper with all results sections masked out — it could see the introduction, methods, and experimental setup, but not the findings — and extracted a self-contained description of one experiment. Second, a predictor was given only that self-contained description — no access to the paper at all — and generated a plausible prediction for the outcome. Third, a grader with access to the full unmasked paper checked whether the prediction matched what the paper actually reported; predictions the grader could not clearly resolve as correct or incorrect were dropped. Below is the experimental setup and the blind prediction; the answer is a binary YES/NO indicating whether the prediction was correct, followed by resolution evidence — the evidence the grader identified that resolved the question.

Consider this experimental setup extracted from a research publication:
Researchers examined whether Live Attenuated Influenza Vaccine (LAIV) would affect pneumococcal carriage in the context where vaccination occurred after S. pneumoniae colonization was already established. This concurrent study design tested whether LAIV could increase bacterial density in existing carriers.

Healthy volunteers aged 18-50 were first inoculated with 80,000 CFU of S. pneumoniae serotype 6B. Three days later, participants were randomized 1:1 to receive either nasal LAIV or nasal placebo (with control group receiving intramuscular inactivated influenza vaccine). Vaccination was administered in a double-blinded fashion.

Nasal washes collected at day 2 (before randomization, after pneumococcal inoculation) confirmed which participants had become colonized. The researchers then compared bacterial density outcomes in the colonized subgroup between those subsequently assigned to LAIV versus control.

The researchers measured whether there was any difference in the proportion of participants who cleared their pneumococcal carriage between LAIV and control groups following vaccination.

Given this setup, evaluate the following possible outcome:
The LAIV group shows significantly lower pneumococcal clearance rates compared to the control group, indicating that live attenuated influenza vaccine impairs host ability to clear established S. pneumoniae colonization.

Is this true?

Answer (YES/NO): NO